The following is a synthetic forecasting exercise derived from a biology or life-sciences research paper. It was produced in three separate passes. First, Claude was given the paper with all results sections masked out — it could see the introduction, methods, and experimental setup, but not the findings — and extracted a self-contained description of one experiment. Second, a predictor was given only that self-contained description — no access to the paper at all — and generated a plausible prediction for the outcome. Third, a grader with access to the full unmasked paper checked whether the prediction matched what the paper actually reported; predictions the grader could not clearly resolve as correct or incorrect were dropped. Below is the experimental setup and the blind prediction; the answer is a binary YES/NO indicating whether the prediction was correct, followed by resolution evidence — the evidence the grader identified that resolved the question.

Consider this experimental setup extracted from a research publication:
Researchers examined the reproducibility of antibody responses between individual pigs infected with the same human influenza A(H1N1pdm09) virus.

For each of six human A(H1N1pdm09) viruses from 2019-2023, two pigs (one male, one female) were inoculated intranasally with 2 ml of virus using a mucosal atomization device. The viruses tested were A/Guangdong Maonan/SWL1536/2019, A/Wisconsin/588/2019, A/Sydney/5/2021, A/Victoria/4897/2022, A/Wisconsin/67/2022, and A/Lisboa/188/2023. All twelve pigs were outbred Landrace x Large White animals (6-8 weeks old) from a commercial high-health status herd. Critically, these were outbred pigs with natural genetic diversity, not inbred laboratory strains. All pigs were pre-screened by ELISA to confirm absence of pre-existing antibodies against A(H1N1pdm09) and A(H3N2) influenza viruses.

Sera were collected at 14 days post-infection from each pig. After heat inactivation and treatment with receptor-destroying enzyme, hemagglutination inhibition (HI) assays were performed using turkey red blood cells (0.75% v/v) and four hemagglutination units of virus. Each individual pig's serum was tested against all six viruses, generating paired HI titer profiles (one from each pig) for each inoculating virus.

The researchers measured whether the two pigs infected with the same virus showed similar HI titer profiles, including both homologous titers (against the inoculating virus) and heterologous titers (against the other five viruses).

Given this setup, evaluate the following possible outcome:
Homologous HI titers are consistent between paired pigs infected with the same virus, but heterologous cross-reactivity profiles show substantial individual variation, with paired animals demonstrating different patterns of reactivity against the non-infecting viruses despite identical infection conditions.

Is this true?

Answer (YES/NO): NO